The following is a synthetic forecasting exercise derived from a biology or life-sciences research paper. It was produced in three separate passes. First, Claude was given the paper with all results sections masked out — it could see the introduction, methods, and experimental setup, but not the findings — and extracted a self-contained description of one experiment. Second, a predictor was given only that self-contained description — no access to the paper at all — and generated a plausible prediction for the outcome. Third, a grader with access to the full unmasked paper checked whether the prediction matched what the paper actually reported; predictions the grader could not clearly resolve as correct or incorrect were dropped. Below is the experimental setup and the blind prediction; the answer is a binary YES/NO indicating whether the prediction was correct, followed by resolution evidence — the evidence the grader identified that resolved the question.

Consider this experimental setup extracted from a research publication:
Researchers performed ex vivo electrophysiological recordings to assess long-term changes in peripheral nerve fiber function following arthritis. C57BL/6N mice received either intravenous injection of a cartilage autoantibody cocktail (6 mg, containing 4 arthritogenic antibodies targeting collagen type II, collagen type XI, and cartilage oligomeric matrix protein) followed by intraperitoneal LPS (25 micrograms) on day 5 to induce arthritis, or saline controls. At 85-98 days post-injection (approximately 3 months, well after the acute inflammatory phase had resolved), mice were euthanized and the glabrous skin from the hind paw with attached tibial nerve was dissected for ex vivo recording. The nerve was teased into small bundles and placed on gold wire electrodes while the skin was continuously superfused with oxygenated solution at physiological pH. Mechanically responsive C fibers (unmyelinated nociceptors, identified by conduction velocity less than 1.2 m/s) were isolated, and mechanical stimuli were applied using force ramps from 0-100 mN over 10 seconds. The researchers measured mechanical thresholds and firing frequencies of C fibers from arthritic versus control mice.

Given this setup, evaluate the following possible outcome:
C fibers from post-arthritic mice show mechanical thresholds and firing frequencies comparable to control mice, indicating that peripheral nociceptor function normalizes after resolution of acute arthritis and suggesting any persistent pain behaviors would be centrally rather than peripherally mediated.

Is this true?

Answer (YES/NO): NO